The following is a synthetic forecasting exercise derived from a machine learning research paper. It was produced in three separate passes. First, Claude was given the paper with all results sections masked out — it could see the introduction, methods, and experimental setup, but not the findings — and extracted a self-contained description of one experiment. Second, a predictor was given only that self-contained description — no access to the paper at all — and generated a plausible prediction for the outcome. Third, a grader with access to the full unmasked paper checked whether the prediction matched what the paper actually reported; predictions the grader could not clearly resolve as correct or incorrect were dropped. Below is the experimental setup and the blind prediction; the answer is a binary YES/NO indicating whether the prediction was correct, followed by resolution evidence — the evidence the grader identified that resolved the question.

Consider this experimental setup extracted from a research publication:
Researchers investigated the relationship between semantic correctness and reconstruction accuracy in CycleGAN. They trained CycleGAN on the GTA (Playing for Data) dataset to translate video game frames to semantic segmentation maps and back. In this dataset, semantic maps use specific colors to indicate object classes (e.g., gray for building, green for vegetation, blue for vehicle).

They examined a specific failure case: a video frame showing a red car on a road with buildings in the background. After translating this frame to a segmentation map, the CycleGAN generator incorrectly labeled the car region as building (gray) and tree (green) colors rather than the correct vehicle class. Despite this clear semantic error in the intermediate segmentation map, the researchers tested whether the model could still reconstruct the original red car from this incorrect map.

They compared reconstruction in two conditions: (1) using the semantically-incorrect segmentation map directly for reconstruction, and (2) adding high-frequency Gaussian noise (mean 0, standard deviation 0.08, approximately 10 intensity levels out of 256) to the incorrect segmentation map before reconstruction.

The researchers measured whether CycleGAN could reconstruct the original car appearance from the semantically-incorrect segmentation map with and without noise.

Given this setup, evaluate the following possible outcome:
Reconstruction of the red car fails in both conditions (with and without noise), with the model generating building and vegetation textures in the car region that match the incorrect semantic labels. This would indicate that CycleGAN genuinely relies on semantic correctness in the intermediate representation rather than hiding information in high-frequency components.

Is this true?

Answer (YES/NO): NO